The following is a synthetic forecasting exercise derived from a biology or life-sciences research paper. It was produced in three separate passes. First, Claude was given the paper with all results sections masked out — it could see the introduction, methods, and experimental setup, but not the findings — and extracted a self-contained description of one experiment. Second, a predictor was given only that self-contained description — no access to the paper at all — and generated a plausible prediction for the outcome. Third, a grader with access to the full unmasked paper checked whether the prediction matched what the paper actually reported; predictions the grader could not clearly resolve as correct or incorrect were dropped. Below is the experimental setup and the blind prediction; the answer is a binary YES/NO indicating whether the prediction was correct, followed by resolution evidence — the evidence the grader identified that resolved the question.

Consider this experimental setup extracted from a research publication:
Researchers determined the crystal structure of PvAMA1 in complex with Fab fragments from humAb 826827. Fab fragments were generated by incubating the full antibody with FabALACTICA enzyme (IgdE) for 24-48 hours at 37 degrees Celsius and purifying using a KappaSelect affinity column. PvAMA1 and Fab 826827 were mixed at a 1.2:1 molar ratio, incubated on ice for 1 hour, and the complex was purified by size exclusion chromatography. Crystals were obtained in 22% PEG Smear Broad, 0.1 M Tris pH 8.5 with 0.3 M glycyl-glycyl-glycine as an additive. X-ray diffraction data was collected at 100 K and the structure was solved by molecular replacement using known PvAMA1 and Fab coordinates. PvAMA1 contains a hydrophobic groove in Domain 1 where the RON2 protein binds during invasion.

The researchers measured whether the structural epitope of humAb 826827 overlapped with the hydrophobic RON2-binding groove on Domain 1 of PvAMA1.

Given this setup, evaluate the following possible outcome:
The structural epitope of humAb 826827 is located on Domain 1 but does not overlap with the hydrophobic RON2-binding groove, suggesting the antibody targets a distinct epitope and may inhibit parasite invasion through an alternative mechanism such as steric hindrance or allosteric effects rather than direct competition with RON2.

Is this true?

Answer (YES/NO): NO